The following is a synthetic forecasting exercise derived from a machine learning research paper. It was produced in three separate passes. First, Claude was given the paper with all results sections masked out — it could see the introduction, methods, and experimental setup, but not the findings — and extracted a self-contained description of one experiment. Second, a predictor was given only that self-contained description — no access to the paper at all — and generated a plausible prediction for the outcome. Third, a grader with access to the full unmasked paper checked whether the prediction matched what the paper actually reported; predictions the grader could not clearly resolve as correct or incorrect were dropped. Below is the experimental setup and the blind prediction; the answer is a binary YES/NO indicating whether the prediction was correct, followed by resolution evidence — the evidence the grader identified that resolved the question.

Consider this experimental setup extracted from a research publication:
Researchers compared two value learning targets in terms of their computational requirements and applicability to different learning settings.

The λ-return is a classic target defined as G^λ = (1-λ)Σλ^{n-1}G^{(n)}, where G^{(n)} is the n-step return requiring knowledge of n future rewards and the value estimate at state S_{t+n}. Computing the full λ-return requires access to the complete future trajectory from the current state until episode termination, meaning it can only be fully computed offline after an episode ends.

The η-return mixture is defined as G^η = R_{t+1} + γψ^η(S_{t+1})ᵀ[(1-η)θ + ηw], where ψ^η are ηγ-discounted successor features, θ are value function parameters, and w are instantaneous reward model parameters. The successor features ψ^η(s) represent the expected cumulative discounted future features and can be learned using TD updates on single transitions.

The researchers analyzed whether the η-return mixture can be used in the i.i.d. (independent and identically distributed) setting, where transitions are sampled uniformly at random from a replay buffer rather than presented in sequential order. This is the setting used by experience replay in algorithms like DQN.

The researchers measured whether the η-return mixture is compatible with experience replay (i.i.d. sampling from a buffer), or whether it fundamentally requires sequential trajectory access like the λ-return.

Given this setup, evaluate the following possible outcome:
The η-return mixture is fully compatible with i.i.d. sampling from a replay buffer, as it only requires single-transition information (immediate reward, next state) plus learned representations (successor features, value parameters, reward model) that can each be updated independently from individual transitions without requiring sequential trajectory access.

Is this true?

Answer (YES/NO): YES